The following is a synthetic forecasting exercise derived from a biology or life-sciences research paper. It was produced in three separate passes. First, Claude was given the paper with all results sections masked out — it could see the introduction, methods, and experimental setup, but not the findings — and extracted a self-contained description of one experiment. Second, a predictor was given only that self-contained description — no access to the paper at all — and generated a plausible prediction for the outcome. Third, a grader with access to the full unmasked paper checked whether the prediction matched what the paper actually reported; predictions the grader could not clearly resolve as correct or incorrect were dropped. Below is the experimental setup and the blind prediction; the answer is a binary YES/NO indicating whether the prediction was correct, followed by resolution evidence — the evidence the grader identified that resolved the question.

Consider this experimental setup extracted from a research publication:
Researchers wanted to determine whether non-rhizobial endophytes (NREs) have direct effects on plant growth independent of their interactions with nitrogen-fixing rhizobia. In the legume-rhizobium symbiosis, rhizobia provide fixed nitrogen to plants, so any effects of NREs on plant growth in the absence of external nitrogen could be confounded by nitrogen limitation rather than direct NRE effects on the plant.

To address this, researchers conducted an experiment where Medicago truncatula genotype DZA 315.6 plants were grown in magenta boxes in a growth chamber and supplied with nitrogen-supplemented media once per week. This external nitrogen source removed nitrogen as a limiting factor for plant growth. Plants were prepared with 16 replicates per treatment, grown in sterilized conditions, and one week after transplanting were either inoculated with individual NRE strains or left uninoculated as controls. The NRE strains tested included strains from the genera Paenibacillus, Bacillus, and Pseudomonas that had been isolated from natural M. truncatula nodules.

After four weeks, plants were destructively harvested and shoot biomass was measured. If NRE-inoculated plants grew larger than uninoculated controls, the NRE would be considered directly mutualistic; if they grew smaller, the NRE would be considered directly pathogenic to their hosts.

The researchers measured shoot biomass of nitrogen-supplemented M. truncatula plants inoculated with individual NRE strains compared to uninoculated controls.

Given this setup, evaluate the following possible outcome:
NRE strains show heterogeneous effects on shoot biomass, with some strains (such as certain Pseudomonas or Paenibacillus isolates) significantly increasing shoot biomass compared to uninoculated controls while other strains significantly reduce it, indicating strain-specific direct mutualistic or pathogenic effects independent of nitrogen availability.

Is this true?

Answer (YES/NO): NO